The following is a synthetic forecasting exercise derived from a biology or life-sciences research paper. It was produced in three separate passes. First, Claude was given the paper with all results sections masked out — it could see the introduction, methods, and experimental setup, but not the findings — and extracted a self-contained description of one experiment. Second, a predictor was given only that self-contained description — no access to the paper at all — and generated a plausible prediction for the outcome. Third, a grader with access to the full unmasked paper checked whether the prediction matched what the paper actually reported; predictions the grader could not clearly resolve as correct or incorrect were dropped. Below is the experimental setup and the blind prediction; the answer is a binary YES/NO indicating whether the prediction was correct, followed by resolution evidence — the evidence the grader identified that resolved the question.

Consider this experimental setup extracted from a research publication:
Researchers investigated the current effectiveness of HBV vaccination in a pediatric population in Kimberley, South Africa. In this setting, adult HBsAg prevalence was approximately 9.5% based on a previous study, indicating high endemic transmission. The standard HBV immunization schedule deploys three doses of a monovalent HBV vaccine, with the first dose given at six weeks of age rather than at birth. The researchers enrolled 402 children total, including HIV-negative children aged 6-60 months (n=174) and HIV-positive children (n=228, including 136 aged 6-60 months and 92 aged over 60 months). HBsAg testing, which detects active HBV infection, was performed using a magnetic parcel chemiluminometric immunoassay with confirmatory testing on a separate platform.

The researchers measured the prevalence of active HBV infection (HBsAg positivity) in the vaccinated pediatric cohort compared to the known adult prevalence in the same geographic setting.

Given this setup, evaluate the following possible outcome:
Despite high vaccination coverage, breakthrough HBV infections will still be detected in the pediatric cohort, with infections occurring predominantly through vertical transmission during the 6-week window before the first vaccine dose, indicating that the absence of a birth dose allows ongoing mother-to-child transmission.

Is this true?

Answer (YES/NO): NO